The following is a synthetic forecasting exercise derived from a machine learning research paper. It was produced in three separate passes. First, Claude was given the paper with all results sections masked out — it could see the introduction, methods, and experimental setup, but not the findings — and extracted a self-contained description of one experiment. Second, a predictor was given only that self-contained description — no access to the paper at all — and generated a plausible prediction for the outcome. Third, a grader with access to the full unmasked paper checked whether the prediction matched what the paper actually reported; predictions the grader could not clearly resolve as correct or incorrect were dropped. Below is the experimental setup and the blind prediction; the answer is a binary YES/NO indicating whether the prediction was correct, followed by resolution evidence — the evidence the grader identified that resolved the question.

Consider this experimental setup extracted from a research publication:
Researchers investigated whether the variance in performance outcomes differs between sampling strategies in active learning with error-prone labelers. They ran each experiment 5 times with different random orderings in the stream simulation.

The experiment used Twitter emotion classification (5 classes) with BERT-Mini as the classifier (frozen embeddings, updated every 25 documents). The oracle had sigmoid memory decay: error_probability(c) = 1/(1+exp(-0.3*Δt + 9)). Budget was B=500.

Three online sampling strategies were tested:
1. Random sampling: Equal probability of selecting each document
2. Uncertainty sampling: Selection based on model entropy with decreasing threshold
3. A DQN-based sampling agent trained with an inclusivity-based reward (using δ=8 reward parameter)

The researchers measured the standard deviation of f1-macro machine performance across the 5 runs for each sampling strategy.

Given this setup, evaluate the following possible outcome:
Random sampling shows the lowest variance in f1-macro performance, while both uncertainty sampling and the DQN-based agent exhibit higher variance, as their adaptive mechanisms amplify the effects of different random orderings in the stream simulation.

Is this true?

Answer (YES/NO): NO